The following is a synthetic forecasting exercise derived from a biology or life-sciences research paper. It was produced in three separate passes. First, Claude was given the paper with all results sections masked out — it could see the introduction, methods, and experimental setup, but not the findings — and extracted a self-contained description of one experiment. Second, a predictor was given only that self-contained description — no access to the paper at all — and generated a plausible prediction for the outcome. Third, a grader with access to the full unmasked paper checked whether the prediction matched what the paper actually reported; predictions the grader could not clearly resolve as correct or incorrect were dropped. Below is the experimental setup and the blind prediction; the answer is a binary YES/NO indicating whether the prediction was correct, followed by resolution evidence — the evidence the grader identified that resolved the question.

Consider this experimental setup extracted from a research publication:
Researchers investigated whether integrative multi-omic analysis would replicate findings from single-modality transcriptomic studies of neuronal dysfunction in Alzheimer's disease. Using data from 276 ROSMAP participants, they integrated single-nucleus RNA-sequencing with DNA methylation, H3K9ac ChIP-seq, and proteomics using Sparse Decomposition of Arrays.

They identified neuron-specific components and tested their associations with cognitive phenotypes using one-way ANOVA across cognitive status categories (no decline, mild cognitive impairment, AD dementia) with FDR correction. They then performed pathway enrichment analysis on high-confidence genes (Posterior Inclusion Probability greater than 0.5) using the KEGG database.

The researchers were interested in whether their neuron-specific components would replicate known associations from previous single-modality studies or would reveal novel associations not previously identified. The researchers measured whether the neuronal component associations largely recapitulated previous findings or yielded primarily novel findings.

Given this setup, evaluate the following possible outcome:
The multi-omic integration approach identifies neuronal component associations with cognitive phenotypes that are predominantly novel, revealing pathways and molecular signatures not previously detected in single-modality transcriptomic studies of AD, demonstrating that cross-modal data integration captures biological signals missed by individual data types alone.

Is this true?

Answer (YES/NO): NO